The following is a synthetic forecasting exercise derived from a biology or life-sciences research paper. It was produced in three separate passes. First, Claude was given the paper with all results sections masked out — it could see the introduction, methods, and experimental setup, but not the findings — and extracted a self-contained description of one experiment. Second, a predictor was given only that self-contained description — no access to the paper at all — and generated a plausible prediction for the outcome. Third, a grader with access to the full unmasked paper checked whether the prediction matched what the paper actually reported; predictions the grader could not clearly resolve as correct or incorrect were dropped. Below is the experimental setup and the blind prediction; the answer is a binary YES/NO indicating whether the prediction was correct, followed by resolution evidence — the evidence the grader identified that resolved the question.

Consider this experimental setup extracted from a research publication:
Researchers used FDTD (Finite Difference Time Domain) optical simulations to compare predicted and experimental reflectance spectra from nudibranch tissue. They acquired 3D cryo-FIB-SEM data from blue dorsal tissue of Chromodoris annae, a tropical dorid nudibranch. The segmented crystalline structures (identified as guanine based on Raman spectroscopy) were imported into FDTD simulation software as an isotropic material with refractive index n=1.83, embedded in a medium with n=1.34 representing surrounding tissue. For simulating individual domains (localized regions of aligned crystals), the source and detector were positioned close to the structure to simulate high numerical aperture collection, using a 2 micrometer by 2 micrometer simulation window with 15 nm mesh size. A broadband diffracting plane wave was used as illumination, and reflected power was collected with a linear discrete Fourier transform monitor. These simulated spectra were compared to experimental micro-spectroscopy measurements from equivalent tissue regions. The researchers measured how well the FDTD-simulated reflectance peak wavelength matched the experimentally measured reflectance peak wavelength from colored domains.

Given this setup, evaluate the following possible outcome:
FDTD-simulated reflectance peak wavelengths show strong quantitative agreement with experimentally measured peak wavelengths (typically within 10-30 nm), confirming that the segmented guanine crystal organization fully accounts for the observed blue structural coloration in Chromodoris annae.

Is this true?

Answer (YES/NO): NO